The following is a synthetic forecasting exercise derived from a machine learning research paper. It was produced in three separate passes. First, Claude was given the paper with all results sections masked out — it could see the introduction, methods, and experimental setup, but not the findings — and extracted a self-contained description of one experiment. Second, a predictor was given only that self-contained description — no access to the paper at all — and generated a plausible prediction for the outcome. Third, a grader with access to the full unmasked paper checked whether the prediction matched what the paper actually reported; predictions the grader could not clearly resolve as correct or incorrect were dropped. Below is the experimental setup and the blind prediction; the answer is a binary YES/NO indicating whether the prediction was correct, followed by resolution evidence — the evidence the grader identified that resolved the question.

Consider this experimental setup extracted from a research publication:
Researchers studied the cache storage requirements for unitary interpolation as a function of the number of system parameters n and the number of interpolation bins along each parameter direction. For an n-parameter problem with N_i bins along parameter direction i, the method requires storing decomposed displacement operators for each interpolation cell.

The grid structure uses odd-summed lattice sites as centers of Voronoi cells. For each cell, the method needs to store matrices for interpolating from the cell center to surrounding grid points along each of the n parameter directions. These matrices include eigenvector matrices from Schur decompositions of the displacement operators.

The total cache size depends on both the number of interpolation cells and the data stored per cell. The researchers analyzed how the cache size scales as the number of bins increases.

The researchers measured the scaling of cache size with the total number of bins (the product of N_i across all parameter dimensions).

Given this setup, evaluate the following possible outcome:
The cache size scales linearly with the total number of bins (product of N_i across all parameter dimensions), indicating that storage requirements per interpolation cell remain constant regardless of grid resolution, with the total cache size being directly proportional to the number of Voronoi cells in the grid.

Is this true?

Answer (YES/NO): YES